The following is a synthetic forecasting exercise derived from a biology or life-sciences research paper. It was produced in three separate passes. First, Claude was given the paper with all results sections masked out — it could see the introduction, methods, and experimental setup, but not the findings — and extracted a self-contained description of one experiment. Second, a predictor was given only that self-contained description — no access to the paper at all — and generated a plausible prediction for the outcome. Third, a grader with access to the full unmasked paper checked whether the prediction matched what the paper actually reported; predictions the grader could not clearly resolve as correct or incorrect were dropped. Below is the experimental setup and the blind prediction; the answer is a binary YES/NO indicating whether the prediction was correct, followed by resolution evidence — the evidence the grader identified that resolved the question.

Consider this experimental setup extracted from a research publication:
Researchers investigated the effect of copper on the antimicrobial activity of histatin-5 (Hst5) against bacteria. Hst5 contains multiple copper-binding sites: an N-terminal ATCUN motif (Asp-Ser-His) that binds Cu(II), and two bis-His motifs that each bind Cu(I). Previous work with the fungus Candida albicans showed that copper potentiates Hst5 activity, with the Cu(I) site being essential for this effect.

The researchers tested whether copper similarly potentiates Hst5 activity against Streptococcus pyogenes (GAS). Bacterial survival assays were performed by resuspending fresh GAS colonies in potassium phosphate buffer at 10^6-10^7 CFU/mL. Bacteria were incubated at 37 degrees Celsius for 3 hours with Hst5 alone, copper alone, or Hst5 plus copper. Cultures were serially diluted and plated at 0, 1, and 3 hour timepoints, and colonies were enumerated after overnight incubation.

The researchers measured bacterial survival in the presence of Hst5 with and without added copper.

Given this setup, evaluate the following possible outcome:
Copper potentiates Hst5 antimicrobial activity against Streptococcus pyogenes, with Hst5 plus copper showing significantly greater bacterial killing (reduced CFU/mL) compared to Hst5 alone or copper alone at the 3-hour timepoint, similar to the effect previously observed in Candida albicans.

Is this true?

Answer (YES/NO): NO